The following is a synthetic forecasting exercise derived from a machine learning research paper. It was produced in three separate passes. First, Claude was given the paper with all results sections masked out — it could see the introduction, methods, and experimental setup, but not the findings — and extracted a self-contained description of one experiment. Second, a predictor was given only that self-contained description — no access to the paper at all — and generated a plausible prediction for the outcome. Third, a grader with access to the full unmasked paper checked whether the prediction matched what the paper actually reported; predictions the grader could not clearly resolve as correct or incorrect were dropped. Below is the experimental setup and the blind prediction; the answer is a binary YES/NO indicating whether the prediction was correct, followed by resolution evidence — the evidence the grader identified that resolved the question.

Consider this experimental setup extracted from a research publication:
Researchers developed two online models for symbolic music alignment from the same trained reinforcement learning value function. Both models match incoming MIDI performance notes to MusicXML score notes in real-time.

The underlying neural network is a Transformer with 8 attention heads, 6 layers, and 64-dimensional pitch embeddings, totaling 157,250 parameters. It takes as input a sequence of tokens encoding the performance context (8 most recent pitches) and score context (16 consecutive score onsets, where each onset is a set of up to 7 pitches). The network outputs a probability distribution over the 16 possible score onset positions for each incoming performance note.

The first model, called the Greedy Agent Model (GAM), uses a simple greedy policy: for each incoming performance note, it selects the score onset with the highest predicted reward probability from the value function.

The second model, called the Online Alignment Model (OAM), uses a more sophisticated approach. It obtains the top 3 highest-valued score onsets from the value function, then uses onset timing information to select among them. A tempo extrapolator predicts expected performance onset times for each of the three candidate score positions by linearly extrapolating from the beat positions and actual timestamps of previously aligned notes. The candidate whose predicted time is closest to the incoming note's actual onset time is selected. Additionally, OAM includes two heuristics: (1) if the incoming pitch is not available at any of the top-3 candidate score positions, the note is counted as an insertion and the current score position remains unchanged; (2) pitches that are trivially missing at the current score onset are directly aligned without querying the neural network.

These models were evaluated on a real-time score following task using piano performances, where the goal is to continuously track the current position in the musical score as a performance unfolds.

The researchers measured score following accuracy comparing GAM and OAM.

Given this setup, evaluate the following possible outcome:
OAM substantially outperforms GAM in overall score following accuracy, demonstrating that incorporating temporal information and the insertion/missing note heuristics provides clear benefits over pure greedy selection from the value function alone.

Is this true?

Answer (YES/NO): YES